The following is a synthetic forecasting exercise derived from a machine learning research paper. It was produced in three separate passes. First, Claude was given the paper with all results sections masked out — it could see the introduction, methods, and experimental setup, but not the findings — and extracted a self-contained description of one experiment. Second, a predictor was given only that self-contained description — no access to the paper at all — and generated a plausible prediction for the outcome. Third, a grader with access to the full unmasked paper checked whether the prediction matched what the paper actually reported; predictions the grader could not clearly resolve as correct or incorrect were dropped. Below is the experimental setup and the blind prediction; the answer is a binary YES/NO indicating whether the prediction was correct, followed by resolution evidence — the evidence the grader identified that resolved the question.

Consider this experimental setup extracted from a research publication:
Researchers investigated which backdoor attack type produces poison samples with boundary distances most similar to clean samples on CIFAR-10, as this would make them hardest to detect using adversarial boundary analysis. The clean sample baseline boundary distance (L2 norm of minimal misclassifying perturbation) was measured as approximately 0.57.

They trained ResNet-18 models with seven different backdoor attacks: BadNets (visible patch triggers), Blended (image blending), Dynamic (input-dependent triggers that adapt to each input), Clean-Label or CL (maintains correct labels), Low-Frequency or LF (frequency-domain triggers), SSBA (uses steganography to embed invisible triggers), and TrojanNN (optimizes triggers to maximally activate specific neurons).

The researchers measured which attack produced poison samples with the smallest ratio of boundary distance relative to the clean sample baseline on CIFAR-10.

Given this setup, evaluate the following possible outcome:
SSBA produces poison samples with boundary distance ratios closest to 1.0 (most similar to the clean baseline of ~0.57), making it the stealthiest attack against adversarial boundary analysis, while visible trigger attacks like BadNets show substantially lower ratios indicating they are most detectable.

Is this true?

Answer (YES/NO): NO